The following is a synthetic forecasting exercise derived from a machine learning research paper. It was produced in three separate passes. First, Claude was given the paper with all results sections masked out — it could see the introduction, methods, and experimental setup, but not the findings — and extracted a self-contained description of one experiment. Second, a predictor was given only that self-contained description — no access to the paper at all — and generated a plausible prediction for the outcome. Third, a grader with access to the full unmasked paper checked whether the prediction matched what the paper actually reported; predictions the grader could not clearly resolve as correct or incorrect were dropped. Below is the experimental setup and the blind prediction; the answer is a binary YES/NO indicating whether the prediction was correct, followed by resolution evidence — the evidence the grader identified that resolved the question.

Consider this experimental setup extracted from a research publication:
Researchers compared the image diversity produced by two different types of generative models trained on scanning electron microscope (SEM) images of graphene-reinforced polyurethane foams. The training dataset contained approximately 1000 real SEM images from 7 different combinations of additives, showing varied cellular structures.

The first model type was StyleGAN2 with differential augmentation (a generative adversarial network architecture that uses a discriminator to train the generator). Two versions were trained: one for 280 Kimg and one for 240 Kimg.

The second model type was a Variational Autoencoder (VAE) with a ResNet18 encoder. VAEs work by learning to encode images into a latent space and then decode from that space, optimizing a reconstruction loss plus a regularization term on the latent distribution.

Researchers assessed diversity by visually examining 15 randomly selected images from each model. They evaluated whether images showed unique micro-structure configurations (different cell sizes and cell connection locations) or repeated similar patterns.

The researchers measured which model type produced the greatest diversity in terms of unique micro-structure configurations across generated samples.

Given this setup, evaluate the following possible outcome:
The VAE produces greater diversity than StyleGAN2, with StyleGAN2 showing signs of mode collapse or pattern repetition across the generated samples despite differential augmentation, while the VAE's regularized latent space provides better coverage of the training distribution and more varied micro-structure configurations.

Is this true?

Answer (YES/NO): YES